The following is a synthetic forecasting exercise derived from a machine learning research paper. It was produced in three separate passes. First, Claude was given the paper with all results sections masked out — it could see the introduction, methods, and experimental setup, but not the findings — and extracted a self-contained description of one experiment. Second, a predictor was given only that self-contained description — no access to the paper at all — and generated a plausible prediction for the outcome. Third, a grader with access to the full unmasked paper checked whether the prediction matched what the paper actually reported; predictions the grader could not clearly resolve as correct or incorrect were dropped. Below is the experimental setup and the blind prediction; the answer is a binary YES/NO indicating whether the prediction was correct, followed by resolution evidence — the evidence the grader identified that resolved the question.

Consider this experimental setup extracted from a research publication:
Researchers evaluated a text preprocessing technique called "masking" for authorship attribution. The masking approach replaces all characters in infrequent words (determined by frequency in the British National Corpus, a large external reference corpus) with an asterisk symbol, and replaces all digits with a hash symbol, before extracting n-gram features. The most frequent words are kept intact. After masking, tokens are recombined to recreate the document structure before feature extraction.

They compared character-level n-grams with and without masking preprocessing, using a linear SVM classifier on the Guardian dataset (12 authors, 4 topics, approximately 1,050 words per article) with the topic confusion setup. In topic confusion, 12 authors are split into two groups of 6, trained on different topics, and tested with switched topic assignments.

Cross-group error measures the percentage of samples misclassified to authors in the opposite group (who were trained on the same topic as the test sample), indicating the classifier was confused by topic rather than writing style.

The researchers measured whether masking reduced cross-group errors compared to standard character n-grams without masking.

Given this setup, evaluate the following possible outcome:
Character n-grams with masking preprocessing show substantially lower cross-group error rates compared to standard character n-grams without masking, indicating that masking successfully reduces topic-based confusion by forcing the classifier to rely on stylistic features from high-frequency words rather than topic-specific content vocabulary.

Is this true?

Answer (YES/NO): YES